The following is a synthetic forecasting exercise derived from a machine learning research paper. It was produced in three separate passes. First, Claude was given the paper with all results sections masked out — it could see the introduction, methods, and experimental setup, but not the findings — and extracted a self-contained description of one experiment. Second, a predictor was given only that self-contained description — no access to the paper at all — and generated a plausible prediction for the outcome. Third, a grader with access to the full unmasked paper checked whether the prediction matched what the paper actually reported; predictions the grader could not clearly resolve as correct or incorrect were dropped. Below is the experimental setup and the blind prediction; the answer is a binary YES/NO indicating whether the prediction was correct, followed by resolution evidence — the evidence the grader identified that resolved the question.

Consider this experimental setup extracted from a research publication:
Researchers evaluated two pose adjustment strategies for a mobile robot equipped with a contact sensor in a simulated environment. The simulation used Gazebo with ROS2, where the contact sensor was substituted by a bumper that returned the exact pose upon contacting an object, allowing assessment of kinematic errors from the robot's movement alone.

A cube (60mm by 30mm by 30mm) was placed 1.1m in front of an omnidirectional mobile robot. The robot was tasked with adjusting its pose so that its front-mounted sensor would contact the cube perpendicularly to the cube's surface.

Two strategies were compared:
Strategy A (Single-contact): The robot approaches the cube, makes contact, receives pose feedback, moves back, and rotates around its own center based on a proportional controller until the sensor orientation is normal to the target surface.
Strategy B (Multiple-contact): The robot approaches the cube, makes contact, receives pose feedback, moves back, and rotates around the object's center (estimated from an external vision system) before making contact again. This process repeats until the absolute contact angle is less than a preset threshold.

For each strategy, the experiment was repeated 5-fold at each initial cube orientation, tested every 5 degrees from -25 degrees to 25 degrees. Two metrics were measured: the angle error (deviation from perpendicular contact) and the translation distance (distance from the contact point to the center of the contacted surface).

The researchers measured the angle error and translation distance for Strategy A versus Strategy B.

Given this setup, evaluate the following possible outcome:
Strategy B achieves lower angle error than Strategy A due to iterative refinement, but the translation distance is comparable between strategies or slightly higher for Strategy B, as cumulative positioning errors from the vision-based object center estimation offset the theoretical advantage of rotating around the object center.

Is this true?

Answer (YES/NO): NO